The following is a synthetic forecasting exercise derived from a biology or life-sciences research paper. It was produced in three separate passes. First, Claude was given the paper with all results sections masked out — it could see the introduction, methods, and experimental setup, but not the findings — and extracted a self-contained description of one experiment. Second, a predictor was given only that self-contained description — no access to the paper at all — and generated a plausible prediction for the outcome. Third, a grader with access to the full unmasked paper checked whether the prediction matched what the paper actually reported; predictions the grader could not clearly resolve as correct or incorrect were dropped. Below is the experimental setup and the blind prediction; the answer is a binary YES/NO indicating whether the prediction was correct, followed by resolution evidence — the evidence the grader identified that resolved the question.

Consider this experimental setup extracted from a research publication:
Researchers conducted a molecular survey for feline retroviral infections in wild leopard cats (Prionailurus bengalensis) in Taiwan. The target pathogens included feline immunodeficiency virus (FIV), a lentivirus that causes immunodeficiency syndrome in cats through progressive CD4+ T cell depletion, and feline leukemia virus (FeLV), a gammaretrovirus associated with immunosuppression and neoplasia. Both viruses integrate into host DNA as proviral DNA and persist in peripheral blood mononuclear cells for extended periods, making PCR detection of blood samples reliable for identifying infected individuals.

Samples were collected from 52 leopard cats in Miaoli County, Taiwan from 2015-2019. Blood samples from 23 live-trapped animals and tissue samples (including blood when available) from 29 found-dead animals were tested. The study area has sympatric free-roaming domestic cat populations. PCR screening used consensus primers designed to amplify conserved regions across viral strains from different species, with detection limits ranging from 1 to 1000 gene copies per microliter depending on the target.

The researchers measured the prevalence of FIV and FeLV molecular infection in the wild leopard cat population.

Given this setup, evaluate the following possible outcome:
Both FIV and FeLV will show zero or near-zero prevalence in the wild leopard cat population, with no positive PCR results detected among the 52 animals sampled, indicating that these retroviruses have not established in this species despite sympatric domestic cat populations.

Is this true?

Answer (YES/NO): YES